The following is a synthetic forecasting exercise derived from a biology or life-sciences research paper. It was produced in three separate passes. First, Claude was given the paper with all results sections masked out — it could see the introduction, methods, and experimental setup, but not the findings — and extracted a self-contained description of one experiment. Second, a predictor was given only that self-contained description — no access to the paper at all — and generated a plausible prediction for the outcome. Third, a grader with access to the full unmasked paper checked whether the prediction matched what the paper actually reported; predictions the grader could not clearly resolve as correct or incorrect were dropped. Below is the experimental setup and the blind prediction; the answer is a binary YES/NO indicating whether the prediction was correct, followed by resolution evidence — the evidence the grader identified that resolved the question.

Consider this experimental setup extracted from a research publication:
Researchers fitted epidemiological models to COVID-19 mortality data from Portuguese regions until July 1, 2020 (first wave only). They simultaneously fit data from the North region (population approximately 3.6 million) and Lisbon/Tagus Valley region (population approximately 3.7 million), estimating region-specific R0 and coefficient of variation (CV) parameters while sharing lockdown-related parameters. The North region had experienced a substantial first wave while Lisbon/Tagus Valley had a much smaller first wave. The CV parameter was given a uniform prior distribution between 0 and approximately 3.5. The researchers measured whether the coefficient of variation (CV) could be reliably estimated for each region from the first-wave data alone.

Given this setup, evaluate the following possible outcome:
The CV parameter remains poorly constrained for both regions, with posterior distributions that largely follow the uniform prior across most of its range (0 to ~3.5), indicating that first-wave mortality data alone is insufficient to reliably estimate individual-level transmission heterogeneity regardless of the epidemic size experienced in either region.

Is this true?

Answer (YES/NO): NO